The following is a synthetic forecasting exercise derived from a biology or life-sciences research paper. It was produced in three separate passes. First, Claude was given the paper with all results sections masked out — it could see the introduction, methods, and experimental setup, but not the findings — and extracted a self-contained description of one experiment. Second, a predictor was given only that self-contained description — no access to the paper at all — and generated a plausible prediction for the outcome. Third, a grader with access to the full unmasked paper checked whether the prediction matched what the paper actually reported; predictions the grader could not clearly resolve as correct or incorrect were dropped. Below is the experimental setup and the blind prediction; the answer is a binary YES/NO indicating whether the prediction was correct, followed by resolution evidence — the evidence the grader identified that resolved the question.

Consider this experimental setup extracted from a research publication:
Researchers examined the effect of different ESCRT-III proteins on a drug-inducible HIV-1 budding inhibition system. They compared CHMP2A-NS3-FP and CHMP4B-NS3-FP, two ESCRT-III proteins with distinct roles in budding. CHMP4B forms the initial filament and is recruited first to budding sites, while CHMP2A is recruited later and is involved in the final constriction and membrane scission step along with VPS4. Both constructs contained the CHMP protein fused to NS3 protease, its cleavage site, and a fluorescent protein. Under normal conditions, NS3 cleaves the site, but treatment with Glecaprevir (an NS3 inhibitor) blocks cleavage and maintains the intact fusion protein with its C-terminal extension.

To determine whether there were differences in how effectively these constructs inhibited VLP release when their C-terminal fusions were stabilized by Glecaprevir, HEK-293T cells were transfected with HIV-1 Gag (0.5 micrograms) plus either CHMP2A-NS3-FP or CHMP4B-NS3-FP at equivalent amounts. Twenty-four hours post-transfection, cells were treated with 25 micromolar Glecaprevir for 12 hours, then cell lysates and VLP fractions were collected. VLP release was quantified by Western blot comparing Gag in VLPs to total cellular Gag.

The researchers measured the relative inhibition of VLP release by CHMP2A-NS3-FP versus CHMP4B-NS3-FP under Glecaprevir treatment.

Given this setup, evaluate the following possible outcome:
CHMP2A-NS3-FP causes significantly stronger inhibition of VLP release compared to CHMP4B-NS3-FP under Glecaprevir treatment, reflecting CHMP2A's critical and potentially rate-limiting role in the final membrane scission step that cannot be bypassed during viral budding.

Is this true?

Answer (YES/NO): NO